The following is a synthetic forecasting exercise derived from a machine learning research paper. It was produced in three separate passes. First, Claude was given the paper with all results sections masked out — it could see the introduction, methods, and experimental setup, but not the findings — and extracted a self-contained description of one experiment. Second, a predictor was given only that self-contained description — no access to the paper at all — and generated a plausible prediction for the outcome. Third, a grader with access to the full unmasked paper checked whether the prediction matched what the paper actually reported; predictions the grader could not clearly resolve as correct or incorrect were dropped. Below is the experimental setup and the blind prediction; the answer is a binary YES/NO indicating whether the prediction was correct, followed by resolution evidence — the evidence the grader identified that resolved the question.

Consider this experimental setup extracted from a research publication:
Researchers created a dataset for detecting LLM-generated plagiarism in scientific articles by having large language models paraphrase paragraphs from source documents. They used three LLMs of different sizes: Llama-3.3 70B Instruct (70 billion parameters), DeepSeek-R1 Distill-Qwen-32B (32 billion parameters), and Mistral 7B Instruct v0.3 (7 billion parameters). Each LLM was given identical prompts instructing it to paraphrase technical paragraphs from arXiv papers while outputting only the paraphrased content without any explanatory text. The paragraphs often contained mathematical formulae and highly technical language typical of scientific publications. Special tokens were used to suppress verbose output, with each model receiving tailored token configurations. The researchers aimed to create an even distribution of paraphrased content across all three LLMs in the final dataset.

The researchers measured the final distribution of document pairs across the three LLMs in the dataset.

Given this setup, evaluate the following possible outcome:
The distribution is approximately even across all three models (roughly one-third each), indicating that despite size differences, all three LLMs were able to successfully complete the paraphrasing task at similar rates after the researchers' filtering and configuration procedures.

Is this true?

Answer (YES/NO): NO